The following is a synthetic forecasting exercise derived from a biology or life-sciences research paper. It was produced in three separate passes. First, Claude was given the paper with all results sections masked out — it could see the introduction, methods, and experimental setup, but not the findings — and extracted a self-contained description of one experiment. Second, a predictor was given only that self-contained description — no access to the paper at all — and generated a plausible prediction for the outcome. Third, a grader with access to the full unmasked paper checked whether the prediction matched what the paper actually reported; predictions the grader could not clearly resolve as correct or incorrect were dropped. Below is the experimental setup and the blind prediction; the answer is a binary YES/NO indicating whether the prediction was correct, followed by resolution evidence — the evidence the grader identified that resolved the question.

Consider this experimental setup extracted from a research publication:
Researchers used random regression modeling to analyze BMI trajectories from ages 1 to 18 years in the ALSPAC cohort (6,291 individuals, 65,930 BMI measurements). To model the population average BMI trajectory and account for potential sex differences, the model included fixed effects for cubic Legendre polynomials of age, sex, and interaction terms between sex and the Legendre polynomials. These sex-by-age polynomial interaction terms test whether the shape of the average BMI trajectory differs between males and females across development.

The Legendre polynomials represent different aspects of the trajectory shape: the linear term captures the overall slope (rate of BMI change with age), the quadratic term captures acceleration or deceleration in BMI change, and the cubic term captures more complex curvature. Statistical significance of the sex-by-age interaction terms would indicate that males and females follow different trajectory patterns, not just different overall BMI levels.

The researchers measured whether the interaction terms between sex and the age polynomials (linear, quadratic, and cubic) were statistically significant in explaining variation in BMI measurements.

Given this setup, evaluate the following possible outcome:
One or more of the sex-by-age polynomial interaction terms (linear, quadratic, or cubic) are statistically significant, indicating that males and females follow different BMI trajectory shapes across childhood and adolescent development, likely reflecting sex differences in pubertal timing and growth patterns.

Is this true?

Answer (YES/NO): YES